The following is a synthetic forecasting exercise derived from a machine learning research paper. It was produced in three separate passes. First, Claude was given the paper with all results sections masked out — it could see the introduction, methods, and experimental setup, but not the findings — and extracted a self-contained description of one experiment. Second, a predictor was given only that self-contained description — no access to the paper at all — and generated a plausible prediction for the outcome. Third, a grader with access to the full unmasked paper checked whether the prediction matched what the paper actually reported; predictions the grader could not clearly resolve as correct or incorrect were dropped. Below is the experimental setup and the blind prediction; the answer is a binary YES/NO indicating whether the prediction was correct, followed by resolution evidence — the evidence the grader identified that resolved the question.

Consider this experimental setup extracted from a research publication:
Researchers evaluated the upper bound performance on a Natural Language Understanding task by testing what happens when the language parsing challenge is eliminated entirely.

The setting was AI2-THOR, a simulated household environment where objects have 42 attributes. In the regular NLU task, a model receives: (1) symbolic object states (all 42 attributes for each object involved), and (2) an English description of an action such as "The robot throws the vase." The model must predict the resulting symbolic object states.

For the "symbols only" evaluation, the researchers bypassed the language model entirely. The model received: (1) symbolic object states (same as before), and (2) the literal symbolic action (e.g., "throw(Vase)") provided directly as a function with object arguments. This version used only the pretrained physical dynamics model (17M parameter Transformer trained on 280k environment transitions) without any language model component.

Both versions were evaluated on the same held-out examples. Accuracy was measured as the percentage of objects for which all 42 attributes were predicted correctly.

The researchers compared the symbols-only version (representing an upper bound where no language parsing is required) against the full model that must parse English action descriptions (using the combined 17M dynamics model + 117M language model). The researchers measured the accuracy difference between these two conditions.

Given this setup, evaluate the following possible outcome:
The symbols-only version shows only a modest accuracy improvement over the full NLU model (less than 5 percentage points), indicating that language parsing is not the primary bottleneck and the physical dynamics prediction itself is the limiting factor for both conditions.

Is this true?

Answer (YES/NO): NO